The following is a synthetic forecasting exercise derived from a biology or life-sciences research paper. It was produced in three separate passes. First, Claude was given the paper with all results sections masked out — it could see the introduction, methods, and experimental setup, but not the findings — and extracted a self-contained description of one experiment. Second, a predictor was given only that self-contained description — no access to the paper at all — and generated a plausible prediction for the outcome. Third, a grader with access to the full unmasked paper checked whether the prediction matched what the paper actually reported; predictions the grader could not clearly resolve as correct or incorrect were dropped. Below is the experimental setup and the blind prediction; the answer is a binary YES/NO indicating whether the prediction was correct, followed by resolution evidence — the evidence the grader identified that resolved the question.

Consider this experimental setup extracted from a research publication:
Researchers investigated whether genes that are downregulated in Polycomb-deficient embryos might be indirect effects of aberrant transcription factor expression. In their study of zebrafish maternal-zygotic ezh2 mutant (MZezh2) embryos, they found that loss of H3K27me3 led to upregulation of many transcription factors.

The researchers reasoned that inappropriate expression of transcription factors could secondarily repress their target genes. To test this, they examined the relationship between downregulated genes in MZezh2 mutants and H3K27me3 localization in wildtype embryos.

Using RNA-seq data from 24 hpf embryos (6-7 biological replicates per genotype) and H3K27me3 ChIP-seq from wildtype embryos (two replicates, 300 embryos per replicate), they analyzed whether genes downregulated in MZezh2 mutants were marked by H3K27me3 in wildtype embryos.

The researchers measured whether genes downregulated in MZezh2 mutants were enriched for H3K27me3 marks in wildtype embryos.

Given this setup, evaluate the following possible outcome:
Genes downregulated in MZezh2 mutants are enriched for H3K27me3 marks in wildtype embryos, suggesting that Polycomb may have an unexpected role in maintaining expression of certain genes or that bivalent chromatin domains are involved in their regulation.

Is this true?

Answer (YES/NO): NO